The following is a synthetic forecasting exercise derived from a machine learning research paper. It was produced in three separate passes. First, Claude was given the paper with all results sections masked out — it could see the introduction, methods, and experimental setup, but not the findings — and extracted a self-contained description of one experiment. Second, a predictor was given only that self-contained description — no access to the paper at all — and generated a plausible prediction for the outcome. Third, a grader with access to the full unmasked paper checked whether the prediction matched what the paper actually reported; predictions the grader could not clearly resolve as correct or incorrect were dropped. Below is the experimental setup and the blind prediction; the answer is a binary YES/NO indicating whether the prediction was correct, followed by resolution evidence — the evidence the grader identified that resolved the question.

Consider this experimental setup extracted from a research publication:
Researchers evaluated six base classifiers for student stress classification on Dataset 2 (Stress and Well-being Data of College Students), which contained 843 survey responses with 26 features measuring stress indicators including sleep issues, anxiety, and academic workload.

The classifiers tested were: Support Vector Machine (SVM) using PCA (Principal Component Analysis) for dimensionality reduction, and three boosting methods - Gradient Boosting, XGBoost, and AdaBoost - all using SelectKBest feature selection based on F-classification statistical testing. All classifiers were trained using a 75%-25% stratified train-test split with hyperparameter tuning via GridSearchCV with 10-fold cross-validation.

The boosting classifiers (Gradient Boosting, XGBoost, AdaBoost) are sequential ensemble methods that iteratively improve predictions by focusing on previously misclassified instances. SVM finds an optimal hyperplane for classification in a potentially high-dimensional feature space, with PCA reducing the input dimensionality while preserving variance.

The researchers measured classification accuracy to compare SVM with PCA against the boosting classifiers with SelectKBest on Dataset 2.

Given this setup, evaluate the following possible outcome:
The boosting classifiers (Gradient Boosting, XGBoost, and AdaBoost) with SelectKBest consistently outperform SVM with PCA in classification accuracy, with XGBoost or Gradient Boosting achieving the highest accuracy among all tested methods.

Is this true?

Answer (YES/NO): NO